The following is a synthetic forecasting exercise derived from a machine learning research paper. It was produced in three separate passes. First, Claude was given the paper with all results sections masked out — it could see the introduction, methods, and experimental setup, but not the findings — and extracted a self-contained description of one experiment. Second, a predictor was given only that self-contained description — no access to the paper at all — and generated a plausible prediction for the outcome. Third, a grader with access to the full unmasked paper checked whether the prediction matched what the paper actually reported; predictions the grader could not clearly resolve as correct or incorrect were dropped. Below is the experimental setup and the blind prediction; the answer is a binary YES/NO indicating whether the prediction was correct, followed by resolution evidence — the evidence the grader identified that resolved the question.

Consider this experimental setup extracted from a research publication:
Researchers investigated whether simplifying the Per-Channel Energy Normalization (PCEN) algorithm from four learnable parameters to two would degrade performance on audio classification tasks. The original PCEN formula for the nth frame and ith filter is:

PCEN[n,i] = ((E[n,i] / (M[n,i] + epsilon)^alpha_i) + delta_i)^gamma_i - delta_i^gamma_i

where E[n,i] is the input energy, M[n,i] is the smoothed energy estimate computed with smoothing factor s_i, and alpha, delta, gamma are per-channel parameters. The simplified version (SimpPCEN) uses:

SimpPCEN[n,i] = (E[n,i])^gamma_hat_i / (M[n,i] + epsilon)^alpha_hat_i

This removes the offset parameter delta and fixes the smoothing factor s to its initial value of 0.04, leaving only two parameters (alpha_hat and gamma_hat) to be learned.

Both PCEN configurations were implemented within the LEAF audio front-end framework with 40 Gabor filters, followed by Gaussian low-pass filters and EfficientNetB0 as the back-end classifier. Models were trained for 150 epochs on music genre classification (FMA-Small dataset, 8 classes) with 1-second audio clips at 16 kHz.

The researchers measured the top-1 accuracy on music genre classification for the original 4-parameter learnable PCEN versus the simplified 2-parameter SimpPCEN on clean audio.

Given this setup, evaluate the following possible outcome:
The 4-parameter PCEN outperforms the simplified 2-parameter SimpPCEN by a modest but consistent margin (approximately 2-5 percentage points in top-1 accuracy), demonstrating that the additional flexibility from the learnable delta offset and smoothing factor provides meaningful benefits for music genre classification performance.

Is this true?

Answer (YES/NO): NO